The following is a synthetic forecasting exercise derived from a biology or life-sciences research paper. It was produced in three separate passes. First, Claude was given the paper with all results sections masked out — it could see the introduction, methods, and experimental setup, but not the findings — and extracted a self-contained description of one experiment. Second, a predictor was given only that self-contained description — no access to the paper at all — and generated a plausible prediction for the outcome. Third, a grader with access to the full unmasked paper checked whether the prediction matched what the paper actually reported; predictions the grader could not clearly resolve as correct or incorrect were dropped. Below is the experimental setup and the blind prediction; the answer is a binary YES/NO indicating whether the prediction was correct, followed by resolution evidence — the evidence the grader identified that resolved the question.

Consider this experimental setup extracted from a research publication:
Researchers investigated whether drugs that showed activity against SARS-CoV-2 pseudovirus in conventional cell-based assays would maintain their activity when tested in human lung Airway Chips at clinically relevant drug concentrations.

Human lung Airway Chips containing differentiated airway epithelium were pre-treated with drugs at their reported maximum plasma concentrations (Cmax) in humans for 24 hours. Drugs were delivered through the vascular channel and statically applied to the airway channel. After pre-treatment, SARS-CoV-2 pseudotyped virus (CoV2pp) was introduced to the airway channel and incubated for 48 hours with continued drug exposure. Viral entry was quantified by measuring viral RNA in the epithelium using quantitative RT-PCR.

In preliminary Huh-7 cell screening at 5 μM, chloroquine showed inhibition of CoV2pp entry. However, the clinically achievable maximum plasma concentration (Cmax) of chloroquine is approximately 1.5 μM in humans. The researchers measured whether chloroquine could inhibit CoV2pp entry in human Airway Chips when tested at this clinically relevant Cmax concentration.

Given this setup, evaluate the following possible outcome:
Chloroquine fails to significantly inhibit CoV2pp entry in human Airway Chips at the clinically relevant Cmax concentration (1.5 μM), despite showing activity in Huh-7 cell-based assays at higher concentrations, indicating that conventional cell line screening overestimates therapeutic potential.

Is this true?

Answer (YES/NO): YES